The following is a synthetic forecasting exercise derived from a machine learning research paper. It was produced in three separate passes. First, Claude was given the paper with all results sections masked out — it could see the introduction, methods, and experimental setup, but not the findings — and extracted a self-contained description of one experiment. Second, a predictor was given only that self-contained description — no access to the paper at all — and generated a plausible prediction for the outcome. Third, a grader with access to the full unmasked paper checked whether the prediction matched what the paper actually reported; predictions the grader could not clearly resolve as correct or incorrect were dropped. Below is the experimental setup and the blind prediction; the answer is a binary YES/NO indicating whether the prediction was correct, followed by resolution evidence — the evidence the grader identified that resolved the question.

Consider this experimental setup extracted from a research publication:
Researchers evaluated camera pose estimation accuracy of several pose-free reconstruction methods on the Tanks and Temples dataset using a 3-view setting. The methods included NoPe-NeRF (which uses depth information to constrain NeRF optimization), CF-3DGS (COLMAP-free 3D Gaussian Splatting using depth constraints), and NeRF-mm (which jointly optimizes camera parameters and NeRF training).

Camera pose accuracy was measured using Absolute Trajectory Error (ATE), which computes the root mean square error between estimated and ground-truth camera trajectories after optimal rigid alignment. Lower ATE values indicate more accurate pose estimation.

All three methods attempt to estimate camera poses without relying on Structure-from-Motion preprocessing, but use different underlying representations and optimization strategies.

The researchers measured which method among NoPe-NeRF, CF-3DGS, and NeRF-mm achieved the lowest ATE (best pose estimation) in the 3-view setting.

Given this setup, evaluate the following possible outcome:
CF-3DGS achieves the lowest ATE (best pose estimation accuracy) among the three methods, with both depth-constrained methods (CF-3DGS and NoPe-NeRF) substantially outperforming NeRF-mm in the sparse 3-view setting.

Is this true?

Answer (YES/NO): NO